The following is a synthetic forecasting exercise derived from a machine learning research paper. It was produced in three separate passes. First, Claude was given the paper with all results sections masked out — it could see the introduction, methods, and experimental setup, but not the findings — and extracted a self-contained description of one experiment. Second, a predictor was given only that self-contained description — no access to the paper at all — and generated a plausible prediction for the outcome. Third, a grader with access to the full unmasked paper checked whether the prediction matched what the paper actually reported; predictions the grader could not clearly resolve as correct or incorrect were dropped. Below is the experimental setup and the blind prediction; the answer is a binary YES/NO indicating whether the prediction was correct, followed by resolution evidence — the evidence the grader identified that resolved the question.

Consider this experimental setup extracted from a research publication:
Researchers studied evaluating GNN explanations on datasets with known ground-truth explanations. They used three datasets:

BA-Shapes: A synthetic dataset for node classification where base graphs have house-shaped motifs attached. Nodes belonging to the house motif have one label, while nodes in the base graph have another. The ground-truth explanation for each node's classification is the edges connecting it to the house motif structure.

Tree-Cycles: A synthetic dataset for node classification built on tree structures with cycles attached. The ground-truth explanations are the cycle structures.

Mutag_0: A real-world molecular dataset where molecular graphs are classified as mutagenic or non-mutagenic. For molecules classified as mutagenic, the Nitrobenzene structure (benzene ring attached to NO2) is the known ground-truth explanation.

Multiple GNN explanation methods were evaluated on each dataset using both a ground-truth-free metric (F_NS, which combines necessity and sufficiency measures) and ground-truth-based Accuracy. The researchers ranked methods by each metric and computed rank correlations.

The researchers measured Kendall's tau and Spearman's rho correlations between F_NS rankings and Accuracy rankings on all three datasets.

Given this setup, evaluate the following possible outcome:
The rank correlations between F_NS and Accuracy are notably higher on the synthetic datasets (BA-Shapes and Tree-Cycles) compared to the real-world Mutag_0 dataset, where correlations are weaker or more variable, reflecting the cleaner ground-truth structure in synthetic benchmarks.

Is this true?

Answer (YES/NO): NO